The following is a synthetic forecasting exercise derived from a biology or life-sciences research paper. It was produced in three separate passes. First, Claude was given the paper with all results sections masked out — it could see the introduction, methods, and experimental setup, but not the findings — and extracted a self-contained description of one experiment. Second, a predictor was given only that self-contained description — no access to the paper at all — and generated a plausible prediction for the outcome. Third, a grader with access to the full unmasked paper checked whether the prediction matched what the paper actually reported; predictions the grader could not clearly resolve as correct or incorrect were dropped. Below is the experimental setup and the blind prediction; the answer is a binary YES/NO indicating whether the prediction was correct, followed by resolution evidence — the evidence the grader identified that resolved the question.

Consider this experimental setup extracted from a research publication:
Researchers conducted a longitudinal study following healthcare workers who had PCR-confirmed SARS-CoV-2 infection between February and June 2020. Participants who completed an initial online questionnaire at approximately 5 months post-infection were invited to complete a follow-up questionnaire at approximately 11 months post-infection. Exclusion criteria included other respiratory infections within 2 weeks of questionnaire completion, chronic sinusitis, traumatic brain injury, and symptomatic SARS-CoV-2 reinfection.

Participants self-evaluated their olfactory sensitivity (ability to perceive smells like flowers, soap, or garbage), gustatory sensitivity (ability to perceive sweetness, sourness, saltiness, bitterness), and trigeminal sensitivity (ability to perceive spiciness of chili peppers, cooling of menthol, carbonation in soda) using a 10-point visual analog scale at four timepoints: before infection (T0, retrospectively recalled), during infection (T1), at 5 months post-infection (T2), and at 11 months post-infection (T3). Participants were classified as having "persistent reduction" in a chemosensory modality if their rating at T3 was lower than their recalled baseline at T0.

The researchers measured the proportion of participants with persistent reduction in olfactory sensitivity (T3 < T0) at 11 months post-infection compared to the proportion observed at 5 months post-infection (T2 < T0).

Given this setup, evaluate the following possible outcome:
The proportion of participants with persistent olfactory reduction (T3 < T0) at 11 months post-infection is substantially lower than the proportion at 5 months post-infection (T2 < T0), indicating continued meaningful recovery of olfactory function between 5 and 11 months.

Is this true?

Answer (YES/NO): NO